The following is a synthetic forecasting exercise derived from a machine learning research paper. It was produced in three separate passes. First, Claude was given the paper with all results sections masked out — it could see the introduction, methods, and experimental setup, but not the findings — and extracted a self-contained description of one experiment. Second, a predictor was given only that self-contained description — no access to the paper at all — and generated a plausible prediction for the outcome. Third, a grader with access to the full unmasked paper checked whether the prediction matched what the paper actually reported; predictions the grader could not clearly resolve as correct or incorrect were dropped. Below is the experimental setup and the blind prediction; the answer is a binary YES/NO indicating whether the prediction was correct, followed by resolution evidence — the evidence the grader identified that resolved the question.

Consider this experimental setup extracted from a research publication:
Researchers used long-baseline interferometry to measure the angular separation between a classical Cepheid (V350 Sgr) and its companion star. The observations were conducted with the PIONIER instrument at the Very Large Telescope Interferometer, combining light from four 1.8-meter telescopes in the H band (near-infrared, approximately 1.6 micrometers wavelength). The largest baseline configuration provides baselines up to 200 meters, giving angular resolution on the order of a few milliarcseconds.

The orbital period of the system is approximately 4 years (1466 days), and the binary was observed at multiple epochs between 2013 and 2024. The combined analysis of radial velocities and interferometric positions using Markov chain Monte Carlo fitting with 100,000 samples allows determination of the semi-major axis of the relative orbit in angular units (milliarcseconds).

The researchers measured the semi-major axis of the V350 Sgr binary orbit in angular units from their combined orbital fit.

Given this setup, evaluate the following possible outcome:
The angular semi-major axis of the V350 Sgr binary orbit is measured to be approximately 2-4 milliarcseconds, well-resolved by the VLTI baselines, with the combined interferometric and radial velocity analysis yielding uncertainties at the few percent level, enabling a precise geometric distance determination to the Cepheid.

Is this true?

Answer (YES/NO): NO